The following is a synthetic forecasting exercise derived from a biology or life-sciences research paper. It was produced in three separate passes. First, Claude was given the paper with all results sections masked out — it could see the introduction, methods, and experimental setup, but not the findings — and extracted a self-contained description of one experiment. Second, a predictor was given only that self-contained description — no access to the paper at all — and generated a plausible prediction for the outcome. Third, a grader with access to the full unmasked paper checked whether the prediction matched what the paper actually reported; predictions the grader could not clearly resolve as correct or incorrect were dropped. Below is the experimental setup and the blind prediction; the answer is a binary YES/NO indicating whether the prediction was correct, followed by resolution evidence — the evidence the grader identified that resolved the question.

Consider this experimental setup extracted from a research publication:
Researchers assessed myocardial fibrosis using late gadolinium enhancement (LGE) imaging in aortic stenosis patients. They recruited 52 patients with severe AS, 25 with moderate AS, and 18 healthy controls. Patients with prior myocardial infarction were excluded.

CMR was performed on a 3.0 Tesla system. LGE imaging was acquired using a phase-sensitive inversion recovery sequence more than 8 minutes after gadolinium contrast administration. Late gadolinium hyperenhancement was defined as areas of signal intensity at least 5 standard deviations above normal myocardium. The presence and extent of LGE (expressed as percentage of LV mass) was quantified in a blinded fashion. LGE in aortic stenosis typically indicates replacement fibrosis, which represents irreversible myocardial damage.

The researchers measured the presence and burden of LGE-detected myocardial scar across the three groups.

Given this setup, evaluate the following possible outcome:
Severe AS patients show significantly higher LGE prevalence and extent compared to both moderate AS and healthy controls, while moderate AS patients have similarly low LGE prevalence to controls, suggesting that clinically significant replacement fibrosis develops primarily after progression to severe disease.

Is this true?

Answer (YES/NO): YES